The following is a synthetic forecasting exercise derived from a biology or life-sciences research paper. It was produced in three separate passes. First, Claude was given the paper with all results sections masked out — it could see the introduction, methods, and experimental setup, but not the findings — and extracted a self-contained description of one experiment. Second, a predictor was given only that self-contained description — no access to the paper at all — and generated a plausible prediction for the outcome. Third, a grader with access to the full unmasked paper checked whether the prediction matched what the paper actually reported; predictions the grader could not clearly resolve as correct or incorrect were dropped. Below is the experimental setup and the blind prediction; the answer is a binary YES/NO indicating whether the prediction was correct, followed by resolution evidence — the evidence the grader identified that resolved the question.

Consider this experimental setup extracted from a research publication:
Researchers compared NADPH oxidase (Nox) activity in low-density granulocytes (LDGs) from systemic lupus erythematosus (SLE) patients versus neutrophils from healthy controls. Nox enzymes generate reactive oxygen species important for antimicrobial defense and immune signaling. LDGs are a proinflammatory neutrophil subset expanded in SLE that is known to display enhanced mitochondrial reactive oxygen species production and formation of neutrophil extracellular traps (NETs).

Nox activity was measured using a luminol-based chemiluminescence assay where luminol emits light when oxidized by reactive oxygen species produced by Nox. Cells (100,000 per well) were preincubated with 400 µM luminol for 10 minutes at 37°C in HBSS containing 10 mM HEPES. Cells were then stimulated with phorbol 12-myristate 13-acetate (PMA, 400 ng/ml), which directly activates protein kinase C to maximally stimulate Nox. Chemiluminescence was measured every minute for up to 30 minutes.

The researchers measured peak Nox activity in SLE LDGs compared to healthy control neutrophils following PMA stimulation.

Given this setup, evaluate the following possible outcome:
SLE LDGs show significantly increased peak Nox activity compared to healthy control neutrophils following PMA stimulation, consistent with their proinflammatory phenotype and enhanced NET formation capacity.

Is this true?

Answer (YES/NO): NO